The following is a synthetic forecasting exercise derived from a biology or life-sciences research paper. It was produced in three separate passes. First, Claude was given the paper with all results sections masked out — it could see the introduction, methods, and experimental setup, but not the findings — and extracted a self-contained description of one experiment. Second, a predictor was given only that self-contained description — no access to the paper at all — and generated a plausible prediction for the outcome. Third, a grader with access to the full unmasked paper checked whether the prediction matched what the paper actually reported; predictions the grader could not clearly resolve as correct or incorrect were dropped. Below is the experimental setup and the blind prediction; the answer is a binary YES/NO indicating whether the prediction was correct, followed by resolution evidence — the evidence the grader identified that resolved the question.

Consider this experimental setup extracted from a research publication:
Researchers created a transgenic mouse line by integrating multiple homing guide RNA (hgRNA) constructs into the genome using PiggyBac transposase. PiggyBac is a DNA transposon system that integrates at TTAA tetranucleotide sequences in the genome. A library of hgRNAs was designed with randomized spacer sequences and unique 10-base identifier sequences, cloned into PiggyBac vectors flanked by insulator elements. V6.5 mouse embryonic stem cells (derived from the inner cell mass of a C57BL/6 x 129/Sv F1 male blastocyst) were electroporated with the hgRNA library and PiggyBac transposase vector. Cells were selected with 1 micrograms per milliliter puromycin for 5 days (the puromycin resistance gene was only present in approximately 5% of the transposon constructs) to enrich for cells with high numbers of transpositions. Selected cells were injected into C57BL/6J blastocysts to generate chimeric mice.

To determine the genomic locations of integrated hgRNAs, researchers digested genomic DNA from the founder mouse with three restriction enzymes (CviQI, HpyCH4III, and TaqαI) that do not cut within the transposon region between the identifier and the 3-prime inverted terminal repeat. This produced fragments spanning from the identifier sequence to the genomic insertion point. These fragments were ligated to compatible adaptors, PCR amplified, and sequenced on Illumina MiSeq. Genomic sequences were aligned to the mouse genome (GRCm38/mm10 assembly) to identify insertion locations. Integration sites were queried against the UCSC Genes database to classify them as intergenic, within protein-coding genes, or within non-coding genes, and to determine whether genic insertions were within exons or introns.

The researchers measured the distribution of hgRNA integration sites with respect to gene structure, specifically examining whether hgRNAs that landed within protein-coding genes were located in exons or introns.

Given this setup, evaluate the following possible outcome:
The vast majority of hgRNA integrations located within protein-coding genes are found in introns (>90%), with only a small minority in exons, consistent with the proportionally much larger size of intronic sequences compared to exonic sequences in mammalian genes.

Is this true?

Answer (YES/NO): NO